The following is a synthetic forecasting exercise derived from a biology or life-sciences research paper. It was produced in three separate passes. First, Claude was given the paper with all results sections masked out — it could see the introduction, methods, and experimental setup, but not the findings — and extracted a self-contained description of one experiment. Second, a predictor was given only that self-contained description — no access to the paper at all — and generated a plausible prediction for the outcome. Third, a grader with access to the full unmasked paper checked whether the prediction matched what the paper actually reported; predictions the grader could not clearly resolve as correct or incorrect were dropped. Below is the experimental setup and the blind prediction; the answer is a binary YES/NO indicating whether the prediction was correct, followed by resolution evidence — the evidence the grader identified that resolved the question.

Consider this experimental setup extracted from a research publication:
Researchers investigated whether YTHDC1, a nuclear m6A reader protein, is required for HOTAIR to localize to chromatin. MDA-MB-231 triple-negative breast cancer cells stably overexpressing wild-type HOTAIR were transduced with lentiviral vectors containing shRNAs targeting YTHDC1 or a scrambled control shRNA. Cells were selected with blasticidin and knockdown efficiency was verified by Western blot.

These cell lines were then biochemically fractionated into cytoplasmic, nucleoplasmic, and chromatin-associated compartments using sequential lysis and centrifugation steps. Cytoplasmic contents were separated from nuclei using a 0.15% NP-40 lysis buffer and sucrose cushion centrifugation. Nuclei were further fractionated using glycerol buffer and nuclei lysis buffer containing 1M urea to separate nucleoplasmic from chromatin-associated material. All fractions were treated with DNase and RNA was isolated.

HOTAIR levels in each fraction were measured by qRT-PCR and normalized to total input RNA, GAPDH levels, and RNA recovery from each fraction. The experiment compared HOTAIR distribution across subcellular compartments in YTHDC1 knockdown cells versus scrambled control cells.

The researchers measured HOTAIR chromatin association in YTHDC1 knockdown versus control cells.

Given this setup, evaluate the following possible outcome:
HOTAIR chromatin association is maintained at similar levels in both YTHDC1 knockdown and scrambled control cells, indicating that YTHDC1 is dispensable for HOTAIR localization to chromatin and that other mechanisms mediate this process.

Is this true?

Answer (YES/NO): NO